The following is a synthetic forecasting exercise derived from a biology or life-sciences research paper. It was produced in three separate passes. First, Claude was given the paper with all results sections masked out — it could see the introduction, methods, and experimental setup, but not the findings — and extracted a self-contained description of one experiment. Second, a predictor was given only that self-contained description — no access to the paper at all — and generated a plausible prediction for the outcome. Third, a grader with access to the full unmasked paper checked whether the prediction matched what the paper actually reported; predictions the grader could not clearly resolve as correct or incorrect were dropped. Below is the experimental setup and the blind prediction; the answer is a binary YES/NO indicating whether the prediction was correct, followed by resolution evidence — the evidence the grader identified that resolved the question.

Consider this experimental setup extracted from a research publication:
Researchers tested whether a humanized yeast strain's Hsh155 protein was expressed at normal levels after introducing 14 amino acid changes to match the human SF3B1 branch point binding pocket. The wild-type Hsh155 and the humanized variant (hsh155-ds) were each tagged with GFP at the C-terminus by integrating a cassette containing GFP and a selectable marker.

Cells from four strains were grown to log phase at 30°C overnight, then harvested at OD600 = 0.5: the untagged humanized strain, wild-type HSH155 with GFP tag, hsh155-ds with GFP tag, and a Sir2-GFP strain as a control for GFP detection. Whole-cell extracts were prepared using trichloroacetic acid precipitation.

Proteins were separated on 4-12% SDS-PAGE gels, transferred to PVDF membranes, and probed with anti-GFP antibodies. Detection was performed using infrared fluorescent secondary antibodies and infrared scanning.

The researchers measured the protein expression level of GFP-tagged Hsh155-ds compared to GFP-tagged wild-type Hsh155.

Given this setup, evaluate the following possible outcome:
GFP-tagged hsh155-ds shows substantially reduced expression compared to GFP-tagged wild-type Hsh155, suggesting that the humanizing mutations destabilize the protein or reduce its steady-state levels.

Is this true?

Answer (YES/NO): NO